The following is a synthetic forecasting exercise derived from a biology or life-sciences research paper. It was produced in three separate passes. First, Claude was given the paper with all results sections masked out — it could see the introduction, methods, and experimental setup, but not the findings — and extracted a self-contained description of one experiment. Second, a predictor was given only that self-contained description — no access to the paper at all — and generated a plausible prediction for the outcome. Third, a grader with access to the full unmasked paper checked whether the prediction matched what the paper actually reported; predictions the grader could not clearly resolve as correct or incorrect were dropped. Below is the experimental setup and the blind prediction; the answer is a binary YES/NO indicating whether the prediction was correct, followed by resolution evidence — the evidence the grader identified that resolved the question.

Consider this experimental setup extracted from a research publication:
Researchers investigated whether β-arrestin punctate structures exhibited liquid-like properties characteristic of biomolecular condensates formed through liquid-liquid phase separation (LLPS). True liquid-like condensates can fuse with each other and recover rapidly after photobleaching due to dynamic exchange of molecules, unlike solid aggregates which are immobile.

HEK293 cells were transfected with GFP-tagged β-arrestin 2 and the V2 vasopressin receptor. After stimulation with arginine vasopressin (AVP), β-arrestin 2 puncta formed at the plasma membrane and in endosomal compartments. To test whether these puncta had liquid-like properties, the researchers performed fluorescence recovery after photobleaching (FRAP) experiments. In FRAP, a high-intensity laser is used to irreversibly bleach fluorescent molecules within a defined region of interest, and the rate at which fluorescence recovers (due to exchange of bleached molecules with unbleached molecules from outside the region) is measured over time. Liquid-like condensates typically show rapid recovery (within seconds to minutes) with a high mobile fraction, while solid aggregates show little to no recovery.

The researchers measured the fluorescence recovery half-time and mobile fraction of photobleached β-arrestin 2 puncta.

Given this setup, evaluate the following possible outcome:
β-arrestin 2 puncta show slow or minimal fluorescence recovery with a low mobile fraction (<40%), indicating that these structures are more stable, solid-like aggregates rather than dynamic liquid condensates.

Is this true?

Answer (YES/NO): NO